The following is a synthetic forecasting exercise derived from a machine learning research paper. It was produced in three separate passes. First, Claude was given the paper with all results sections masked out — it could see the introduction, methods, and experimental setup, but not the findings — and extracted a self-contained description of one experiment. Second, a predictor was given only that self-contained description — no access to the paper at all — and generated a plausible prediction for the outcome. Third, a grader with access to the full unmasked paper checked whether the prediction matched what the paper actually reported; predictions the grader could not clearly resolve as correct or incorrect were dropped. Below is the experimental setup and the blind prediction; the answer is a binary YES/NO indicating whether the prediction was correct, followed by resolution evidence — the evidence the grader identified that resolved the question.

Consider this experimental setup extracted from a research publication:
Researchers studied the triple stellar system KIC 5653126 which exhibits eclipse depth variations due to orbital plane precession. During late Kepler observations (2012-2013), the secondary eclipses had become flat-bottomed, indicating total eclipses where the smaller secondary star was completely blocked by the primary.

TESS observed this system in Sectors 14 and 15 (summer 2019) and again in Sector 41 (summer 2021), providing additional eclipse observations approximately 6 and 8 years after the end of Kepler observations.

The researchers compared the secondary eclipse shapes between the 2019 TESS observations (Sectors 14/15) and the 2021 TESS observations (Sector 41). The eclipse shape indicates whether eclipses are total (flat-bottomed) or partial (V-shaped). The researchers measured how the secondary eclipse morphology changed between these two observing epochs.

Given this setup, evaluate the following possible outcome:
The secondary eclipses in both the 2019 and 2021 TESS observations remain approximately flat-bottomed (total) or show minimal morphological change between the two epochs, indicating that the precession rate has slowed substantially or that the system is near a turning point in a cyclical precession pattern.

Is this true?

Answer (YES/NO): NO